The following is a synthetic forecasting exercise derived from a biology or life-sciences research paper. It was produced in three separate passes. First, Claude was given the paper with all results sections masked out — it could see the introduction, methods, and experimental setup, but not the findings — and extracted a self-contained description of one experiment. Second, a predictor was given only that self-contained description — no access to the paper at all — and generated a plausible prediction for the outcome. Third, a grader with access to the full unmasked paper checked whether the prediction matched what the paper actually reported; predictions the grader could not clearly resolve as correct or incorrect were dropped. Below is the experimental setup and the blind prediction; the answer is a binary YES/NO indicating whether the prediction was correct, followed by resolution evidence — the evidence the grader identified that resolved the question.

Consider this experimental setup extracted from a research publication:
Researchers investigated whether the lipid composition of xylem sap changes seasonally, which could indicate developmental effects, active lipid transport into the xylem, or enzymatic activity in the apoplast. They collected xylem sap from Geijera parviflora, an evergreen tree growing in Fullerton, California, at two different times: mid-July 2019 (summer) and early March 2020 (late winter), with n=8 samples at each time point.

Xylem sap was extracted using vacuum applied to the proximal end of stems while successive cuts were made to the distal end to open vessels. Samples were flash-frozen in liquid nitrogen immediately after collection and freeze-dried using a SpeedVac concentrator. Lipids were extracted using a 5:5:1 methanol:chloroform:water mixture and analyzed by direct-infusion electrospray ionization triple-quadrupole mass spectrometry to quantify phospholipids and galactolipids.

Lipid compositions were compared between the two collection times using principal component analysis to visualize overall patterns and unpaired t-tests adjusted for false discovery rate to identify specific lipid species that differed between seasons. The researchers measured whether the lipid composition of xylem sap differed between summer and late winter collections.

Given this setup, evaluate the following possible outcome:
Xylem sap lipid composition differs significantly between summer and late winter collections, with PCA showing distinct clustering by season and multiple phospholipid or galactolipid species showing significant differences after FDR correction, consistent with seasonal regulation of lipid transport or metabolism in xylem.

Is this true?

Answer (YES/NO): YES